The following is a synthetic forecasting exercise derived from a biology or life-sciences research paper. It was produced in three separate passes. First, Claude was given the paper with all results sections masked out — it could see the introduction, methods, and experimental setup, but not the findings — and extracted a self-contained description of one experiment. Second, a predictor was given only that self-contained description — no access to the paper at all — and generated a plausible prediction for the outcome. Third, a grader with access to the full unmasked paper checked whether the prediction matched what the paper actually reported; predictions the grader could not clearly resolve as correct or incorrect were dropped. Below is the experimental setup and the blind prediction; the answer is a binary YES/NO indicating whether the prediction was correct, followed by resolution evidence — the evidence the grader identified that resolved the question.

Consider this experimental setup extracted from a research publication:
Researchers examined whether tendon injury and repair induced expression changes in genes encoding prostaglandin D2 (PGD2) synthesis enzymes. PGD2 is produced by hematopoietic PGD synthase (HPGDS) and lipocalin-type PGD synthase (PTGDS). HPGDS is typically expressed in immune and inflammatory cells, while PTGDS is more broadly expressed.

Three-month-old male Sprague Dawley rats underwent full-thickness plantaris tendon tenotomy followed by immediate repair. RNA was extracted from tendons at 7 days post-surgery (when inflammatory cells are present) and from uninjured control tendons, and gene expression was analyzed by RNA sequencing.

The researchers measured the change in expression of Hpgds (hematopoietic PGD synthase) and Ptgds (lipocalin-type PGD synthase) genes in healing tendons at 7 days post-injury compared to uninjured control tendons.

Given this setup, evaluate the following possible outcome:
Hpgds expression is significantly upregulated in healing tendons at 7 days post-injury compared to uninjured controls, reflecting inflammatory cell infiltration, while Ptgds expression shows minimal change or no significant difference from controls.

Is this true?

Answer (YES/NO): NO